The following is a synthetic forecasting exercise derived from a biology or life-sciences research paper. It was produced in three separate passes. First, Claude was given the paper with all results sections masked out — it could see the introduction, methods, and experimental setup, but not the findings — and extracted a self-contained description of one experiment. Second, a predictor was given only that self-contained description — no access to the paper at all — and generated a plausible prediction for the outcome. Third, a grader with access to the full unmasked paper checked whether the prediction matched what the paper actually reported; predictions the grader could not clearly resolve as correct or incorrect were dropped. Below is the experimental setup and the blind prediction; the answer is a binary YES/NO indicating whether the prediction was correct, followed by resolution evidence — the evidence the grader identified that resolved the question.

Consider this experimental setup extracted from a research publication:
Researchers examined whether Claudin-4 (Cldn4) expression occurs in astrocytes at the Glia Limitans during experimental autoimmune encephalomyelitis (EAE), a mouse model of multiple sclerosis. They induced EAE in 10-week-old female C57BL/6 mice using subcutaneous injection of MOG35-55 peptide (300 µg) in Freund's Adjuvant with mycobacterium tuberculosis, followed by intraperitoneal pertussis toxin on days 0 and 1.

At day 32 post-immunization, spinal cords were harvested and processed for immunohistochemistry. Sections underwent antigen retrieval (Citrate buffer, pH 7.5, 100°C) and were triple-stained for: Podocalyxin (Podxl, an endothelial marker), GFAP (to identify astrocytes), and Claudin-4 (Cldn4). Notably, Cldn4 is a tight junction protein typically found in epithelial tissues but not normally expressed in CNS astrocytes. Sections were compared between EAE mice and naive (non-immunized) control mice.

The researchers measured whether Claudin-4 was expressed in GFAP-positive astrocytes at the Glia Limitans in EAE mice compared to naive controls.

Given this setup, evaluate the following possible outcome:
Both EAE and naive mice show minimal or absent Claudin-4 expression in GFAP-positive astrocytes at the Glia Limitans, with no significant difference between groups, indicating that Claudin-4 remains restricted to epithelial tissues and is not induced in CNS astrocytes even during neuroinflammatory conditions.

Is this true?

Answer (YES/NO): NO